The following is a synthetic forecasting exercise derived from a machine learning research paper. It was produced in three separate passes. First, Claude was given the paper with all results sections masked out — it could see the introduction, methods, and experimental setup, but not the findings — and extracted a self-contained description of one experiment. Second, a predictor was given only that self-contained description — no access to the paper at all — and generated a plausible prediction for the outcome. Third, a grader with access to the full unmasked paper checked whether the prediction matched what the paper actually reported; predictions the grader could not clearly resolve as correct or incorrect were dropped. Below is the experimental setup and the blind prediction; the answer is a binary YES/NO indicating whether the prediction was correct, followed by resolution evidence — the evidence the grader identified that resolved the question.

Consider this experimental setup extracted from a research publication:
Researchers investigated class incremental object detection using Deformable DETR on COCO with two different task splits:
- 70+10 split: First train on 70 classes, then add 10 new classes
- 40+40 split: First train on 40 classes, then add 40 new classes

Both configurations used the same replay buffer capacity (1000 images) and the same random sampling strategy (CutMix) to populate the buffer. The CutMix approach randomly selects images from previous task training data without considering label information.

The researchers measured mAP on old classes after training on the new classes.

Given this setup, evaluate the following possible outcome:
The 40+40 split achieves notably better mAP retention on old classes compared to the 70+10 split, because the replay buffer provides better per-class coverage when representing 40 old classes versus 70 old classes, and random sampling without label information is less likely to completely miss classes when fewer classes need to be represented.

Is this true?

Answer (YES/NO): YES